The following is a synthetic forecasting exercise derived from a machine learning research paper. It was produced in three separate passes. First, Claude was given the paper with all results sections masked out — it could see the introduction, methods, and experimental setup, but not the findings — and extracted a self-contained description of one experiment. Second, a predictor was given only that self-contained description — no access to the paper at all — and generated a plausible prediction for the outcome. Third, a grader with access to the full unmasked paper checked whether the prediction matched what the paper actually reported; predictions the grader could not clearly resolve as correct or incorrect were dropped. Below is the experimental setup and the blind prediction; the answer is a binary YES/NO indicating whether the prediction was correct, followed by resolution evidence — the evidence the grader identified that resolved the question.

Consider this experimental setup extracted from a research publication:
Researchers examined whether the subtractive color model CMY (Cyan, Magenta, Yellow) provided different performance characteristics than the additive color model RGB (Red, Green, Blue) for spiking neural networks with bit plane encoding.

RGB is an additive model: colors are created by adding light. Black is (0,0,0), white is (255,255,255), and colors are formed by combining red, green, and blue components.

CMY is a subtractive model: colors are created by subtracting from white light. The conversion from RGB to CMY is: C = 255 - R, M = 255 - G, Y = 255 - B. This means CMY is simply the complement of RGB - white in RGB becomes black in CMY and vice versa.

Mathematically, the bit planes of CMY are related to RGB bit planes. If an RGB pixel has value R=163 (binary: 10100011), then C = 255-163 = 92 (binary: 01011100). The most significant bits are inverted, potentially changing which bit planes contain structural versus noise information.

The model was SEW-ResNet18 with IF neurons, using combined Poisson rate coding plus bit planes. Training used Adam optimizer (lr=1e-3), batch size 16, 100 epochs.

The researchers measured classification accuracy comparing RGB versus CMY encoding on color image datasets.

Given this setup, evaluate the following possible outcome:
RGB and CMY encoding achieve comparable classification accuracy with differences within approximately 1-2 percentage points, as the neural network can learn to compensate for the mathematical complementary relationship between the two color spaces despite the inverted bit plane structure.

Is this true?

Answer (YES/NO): YES